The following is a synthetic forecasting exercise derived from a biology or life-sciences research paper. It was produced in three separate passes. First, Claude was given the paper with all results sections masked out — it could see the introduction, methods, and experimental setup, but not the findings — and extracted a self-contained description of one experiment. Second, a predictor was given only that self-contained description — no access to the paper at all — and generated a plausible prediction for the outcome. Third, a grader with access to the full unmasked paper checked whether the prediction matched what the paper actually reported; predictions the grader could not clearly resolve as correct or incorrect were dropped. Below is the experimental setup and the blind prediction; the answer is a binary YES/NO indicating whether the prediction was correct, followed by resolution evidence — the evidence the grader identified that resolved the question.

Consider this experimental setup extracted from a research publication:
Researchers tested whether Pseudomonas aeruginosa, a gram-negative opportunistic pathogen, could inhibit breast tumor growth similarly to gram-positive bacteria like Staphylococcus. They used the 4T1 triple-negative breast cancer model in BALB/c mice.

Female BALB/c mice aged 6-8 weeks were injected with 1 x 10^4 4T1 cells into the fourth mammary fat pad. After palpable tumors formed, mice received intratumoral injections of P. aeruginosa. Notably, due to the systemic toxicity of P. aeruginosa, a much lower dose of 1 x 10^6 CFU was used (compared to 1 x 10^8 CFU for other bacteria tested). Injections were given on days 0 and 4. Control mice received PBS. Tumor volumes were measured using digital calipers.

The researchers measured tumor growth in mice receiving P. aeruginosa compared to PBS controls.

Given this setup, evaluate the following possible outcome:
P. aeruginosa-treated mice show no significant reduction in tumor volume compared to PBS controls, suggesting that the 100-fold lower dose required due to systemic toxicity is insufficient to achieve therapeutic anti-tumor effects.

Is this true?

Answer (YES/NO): YES